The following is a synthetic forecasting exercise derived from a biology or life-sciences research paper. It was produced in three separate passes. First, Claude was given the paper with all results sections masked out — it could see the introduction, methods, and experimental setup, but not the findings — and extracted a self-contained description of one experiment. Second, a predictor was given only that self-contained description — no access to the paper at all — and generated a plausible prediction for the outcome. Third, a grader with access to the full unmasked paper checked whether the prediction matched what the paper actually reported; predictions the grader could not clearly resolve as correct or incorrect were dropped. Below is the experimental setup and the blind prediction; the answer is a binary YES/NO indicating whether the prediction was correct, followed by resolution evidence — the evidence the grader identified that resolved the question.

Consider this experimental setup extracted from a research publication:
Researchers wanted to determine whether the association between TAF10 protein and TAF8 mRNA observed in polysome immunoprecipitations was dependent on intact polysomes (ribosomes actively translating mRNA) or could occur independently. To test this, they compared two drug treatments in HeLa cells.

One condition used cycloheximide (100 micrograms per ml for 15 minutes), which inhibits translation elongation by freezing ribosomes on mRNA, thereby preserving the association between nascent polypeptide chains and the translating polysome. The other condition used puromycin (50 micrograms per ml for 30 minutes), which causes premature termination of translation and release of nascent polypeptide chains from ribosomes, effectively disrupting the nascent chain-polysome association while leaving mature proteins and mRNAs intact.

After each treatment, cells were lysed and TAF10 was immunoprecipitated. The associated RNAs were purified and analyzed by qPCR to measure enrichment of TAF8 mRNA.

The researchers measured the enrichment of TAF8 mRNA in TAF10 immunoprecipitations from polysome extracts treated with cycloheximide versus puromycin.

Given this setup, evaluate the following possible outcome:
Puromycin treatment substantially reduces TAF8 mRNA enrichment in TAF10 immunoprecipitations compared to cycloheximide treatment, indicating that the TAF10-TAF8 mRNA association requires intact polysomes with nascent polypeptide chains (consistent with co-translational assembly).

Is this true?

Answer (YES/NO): YES